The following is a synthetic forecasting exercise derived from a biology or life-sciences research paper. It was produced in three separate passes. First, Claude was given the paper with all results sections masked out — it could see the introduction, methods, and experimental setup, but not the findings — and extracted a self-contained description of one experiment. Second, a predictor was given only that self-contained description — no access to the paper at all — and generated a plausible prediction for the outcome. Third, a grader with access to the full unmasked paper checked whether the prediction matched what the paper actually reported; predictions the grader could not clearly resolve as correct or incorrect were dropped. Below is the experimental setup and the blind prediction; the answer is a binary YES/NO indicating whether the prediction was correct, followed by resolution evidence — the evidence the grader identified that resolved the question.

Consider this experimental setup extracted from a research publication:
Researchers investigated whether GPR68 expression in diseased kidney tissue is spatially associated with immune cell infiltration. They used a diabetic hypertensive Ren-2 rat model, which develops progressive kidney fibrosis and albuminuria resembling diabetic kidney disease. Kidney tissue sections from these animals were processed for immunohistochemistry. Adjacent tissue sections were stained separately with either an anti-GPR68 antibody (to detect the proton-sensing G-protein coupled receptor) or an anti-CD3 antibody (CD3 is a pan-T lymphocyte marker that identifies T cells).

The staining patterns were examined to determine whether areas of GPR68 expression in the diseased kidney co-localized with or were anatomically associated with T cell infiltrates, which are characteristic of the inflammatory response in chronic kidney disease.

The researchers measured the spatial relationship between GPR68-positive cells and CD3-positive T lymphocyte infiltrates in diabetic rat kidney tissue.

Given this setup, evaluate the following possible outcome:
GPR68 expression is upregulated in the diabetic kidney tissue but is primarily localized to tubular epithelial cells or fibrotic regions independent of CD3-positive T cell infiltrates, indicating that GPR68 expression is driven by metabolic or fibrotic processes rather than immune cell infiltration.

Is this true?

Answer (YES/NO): NO